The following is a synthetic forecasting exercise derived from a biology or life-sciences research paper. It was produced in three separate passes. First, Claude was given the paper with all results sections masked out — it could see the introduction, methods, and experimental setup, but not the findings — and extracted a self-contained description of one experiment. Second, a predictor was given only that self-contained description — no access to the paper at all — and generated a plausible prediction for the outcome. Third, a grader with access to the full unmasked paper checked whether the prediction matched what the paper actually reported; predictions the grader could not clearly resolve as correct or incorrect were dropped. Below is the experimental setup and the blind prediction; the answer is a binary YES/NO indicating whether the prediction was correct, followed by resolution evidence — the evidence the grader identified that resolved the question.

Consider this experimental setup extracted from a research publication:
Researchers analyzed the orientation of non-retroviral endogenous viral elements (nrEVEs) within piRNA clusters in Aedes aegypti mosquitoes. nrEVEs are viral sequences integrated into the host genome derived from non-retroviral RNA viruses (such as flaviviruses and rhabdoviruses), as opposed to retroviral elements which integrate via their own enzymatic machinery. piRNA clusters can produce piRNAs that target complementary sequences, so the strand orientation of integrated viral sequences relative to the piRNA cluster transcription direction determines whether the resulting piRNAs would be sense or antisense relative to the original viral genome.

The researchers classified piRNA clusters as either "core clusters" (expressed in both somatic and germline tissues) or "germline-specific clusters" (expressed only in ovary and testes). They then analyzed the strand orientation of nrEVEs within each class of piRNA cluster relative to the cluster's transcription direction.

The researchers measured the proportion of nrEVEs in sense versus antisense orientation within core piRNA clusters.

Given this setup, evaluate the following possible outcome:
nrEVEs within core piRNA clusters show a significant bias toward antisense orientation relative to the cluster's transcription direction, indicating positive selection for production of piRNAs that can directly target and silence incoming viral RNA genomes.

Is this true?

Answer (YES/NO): YES